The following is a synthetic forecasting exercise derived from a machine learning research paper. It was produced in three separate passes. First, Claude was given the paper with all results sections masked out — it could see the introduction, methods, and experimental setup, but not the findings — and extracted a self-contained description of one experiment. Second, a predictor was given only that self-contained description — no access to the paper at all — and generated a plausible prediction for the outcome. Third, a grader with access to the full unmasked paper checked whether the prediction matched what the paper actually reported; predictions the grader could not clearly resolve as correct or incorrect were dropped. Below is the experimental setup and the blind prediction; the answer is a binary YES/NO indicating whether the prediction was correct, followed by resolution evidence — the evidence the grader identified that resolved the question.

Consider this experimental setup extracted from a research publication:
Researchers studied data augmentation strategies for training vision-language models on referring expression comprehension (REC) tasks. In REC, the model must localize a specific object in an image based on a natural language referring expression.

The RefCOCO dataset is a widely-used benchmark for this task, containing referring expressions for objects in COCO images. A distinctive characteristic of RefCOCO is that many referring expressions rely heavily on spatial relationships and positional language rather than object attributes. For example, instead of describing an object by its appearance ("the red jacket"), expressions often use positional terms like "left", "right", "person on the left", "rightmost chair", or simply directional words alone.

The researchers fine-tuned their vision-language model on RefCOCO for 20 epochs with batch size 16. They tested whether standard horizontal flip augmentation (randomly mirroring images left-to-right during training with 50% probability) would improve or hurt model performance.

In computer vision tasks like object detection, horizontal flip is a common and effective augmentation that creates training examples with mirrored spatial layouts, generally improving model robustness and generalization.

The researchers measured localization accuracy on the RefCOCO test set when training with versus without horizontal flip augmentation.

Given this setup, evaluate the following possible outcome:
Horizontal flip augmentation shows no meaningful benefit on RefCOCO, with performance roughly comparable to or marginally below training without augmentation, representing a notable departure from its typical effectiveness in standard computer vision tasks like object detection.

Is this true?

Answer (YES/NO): NO